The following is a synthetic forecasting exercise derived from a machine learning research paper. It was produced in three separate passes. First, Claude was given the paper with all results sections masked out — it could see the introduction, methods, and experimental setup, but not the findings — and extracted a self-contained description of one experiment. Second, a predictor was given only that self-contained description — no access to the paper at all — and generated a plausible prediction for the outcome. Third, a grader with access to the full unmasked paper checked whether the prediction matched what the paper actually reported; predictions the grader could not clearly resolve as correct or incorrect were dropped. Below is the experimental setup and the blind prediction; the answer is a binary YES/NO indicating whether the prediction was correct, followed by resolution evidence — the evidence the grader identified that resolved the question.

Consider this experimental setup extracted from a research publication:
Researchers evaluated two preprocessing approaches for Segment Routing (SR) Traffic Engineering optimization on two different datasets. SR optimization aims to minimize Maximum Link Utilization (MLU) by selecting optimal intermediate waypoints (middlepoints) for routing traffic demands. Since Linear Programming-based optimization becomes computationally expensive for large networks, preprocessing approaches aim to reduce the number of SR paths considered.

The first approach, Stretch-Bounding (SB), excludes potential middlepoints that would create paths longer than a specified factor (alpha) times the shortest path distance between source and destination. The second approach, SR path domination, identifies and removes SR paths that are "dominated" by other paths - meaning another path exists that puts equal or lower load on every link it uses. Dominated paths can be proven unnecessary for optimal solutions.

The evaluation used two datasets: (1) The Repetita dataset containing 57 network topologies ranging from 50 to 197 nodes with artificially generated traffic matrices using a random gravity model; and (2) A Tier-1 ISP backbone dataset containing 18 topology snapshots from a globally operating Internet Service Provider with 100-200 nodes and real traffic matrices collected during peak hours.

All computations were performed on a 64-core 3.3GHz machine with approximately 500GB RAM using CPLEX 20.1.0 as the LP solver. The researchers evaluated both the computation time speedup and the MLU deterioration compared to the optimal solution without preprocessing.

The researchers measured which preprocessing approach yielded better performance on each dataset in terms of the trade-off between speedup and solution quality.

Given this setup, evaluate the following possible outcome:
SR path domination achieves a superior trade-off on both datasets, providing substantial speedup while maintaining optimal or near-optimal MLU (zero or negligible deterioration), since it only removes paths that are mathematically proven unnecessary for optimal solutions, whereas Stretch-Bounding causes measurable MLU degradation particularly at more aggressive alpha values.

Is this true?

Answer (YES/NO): NO